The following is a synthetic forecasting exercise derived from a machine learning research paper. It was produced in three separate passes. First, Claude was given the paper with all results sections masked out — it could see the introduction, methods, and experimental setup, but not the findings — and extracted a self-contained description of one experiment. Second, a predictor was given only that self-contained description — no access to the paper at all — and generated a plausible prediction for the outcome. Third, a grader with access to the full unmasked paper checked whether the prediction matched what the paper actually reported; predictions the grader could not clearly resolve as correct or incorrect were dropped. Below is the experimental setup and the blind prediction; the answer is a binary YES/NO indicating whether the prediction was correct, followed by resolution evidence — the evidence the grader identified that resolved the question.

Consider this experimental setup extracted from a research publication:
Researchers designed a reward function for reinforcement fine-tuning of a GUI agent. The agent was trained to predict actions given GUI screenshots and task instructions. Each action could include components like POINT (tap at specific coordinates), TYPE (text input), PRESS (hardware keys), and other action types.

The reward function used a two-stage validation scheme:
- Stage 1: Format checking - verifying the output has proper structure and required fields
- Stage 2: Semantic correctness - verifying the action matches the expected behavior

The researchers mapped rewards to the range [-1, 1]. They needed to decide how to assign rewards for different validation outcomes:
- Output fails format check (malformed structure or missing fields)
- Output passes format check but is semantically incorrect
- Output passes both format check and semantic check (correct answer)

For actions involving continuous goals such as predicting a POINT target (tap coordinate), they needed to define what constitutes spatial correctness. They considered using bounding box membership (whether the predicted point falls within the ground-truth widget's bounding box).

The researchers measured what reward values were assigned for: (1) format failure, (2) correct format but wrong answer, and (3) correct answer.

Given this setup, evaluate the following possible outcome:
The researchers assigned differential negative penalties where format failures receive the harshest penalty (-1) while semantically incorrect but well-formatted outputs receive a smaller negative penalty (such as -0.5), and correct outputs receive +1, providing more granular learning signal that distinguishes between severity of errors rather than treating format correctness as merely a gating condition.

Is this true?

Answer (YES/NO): NO